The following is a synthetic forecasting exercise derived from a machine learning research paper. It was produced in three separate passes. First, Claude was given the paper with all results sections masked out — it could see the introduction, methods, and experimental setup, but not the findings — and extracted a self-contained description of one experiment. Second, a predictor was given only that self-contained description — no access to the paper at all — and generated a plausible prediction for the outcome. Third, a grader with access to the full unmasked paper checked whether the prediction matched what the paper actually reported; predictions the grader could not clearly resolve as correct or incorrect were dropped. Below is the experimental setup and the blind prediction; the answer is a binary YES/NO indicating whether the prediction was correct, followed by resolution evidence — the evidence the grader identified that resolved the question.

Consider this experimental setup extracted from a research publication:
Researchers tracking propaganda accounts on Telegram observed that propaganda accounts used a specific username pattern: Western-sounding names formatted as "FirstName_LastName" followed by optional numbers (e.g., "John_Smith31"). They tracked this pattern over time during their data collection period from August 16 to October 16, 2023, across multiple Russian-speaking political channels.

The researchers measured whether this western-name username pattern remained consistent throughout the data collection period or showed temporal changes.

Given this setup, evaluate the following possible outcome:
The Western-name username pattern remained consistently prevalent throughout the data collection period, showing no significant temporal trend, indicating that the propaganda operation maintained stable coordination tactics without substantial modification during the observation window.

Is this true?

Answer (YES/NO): NO